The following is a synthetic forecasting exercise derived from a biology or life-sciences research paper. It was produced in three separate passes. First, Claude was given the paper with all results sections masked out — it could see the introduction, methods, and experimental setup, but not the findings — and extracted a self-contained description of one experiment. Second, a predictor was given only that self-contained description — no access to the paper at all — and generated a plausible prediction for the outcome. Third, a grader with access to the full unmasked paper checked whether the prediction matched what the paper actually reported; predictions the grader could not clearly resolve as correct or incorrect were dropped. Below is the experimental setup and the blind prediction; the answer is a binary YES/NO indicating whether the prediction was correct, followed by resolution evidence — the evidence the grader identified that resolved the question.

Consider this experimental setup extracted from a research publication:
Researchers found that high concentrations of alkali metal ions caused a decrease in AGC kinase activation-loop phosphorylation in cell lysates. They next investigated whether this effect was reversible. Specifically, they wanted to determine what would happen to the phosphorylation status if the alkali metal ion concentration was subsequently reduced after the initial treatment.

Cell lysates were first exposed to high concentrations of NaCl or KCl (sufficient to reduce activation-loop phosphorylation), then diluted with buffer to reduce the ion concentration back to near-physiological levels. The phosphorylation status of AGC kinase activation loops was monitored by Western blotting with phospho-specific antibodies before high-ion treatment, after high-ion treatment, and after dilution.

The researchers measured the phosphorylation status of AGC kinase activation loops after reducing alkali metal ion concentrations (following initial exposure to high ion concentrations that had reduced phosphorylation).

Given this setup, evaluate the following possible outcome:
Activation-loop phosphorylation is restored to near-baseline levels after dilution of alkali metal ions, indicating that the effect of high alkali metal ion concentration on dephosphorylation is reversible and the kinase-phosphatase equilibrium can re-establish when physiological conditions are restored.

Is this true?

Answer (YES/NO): YES